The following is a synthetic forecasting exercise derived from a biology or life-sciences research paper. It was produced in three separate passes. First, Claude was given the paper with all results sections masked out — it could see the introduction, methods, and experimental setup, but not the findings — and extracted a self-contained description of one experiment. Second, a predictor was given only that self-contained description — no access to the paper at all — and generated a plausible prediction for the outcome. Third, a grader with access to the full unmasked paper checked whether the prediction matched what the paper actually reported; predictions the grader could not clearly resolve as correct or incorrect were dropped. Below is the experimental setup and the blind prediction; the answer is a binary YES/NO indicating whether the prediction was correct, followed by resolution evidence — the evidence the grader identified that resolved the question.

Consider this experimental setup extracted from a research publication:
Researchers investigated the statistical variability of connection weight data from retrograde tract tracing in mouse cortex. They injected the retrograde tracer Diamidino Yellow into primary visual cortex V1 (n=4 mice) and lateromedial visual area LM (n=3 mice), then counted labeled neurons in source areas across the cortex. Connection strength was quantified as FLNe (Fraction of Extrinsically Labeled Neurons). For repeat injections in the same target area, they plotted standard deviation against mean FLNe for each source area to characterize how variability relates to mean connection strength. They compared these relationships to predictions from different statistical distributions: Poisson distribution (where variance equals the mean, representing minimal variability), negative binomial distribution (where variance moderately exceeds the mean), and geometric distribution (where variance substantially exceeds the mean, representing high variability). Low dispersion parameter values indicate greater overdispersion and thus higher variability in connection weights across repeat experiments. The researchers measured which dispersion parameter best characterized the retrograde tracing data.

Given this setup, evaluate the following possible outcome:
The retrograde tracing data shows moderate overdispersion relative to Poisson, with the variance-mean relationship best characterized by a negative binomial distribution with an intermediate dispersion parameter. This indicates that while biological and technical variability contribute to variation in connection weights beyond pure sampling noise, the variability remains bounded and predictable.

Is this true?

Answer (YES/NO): YES